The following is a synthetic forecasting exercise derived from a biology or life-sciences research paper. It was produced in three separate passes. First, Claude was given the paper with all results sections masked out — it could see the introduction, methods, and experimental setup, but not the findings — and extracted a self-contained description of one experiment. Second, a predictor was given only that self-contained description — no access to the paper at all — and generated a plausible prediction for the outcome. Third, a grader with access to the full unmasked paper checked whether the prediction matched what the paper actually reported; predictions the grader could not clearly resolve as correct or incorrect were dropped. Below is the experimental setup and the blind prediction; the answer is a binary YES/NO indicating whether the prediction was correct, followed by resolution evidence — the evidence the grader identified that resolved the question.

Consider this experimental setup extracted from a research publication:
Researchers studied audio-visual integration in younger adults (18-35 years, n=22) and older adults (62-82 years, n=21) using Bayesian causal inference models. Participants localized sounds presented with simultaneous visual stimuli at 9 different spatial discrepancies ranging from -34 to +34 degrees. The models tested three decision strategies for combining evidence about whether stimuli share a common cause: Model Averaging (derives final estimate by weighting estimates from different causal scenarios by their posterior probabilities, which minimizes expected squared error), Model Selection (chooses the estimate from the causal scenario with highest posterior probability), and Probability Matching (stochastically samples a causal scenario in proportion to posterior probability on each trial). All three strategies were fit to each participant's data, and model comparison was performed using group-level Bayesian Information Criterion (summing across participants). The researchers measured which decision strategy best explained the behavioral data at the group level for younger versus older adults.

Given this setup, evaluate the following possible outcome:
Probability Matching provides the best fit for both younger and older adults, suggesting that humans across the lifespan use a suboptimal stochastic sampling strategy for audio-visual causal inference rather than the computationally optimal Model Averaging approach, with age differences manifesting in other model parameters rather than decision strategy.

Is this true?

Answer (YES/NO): NO